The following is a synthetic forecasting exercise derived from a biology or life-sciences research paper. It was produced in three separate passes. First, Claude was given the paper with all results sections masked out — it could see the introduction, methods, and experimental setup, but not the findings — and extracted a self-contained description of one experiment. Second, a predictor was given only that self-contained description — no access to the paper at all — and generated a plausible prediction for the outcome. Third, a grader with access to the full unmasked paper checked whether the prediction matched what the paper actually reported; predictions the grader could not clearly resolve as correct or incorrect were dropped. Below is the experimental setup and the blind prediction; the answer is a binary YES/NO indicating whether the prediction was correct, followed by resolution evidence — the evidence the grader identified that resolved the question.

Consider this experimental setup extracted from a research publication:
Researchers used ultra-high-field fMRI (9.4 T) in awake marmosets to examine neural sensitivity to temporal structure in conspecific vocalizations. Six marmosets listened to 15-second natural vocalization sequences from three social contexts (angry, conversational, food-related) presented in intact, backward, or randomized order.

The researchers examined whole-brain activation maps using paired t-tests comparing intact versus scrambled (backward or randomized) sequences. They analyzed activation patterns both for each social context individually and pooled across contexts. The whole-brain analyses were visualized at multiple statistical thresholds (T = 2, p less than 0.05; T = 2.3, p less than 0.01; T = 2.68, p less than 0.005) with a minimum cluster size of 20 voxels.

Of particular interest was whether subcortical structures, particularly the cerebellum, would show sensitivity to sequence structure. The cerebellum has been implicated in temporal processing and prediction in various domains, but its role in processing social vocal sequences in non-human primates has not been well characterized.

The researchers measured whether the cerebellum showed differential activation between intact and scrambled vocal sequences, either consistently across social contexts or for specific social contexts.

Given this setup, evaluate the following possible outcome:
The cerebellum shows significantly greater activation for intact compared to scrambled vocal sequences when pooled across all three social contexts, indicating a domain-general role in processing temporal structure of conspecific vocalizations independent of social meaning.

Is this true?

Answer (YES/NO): NO